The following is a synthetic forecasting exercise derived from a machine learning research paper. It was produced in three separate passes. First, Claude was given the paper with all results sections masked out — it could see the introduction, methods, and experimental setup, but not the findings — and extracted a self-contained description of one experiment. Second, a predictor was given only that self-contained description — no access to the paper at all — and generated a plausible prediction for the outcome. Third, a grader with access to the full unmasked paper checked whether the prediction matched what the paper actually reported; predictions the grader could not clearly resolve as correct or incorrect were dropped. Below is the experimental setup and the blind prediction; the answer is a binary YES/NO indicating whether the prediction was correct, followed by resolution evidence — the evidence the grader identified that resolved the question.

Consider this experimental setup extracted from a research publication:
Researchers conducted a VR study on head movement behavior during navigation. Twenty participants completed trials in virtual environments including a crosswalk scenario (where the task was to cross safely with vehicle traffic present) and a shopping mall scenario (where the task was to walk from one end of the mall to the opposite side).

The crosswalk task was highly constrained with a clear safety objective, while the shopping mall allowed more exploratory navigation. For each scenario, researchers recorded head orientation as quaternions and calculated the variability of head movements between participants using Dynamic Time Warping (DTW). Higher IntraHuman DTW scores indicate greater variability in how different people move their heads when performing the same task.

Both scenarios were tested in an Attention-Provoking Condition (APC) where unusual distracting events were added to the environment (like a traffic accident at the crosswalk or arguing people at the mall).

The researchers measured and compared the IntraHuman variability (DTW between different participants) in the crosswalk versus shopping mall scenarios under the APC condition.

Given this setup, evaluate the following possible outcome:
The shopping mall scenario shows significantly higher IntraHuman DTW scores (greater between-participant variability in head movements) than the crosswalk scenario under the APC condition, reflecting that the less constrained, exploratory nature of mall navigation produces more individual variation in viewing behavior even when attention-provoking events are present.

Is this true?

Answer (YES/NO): YES